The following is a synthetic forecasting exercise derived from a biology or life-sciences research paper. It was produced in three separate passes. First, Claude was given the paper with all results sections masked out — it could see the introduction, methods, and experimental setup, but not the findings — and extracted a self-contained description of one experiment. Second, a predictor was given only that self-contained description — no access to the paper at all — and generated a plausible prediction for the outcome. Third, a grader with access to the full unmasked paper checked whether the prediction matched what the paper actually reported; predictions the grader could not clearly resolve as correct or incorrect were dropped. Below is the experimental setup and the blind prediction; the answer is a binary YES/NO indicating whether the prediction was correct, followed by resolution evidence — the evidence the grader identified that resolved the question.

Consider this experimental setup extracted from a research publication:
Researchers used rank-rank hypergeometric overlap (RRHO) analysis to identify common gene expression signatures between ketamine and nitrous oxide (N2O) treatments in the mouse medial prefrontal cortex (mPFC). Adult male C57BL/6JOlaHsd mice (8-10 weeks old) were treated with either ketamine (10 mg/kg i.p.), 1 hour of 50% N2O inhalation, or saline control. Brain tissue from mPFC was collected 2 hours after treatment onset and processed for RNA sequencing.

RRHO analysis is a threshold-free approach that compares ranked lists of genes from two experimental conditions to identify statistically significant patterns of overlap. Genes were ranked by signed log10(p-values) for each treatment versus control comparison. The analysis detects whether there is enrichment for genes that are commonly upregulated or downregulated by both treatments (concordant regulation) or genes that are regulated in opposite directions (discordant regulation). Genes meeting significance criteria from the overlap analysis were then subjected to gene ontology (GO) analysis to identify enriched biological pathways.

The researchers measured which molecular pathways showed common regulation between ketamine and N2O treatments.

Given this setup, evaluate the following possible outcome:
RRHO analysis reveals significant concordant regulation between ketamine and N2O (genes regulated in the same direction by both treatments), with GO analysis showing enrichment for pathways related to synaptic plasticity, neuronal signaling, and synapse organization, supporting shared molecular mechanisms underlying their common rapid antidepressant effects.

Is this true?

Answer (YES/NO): NO